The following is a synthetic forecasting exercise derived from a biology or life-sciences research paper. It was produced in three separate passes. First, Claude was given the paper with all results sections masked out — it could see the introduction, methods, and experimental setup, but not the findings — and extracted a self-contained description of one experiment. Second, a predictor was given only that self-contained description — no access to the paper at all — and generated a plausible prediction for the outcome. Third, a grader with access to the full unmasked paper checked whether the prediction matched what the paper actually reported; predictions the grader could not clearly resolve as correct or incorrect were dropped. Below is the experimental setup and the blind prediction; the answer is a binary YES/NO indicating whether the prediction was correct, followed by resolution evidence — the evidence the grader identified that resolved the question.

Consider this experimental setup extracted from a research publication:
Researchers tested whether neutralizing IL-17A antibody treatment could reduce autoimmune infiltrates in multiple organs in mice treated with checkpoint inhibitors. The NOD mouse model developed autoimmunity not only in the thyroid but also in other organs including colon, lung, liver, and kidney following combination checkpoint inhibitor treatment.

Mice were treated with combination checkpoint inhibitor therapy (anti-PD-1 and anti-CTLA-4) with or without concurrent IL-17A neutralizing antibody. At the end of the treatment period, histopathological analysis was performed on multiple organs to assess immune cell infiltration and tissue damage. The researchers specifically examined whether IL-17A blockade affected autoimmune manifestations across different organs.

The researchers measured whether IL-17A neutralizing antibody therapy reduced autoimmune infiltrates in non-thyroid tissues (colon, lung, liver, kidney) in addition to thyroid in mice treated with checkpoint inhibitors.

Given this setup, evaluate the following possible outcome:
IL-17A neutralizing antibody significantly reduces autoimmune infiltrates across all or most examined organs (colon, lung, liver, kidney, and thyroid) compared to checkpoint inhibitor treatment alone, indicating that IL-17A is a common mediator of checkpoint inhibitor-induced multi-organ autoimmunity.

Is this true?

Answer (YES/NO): NO